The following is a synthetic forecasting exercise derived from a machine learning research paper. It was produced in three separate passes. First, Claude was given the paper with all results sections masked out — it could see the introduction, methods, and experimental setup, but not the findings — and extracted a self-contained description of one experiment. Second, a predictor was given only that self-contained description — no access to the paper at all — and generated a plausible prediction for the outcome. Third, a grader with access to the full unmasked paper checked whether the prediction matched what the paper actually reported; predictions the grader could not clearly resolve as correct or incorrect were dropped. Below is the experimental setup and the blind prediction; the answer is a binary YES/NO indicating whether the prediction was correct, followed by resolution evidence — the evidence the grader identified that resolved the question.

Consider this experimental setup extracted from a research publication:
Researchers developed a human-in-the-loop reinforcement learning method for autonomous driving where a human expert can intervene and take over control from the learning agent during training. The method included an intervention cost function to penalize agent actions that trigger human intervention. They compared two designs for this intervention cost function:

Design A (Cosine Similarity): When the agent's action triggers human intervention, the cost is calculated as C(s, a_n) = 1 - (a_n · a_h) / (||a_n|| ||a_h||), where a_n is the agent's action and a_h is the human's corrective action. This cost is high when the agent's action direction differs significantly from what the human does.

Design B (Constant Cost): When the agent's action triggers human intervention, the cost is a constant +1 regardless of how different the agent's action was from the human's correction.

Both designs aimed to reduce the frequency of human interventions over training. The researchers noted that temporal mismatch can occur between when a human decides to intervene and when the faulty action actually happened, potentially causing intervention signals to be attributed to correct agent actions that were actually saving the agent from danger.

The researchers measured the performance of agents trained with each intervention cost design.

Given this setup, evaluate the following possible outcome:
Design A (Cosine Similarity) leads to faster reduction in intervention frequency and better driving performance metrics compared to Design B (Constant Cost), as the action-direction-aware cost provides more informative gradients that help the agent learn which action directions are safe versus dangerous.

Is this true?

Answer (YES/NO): NO